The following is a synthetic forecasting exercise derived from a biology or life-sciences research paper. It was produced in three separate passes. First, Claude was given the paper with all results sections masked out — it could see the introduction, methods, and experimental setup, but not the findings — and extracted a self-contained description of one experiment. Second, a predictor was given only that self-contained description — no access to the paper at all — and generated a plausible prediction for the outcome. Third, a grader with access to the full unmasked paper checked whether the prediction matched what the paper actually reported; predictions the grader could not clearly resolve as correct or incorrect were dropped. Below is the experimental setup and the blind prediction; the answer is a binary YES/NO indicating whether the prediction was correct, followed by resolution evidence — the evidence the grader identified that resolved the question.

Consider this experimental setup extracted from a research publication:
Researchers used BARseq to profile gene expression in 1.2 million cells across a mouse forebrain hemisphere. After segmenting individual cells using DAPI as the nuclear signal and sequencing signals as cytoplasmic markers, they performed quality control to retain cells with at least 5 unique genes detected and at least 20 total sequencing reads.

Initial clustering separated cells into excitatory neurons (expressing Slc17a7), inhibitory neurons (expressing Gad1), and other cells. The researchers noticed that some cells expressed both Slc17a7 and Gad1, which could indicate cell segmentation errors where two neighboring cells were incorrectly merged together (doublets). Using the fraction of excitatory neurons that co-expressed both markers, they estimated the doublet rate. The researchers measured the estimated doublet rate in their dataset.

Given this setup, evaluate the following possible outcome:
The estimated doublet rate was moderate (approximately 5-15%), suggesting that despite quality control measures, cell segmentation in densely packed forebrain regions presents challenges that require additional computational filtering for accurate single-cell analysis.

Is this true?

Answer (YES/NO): YES